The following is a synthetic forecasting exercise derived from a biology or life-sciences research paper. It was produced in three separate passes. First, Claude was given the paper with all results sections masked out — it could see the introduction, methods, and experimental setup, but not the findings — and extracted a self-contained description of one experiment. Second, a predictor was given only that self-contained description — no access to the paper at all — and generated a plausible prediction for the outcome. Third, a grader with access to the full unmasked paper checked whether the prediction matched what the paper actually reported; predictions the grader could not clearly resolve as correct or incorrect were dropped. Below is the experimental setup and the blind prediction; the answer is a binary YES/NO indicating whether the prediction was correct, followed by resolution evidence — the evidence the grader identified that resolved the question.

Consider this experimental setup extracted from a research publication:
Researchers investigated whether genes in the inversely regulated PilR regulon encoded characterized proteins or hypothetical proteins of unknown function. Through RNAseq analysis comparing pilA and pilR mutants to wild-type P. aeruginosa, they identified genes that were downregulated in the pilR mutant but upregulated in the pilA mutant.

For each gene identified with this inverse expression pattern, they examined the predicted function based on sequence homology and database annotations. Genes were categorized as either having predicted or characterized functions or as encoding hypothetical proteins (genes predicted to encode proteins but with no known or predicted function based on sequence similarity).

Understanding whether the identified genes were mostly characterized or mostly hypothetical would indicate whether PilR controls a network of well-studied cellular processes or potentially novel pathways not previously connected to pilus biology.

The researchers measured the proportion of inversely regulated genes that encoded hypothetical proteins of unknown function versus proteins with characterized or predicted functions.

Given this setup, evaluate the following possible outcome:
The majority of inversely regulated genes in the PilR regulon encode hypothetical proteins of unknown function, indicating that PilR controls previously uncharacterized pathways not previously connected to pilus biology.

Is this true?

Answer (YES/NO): YES